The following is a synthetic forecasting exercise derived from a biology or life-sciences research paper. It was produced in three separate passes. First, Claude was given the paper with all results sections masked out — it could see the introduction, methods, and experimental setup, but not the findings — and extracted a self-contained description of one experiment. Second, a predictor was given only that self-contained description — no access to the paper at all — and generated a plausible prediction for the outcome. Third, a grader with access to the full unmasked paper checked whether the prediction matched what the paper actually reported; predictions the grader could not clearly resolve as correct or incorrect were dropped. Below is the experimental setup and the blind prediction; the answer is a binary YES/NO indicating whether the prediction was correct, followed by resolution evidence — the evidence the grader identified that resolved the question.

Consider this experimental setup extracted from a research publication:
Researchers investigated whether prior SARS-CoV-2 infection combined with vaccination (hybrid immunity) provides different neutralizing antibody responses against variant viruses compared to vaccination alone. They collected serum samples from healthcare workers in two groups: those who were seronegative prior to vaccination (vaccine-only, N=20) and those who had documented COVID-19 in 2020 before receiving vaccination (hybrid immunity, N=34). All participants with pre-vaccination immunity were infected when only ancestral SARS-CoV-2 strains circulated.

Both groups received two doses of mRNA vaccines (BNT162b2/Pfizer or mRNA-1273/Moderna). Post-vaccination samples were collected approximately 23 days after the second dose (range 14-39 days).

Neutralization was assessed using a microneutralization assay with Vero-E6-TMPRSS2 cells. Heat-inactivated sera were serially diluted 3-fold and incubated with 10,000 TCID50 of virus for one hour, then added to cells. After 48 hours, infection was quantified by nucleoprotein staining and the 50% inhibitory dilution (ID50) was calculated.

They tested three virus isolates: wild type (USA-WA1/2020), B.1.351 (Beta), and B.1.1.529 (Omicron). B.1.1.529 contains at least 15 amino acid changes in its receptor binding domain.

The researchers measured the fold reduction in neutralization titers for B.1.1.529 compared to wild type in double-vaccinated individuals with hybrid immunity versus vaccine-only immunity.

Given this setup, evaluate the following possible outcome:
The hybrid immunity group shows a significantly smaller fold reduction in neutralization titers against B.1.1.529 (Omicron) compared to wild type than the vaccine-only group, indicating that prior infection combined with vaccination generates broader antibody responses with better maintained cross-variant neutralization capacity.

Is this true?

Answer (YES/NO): YES